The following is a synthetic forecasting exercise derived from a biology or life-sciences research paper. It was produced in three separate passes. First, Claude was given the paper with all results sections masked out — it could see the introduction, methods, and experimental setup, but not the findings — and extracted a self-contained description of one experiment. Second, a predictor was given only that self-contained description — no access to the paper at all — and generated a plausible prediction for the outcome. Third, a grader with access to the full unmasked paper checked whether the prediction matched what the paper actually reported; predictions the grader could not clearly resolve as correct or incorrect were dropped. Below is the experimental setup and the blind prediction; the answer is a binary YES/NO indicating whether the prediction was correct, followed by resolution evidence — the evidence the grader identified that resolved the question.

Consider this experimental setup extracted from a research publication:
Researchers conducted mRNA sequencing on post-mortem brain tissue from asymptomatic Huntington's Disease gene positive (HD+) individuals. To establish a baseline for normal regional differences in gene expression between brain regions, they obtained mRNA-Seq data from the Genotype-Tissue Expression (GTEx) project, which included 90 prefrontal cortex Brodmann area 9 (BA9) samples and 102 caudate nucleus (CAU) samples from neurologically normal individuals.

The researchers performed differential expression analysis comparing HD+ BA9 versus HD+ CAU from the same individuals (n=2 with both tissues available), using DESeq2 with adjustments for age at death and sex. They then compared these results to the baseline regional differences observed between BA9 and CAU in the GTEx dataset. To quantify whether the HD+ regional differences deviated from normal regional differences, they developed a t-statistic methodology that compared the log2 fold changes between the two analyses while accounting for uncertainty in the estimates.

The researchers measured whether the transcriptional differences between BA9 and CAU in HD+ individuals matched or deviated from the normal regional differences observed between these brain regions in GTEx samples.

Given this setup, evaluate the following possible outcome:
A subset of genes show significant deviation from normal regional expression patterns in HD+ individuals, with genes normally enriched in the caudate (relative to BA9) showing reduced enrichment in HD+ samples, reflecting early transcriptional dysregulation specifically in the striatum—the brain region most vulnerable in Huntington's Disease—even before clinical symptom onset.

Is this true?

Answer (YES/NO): NO